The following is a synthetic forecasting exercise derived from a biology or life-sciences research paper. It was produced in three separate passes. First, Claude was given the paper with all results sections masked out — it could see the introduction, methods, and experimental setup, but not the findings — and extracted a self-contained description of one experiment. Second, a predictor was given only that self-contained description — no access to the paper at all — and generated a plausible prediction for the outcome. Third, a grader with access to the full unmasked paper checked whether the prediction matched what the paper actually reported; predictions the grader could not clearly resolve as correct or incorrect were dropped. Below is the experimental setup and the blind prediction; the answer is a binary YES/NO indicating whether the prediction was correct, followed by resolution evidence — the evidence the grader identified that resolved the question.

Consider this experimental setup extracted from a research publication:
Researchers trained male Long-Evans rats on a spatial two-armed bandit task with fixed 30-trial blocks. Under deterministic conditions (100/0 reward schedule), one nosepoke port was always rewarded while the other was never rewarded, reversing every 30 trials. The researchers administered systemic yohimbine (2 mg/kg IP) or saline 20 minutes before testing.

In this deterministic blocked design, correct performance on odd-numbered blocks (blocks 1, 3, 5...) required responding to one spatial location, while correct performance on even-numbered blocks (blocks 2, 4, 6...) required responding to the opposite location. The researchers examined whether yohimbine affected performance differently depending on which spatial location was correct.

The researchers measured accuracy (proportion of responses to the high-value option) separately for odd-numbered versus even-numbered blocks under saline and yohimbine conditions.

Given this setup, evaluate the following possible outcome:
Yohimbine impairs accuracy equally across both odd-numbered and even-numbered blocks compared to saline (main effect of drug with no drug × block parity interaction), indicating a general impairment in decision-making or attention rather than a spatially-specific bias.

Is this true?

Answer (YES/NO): NO